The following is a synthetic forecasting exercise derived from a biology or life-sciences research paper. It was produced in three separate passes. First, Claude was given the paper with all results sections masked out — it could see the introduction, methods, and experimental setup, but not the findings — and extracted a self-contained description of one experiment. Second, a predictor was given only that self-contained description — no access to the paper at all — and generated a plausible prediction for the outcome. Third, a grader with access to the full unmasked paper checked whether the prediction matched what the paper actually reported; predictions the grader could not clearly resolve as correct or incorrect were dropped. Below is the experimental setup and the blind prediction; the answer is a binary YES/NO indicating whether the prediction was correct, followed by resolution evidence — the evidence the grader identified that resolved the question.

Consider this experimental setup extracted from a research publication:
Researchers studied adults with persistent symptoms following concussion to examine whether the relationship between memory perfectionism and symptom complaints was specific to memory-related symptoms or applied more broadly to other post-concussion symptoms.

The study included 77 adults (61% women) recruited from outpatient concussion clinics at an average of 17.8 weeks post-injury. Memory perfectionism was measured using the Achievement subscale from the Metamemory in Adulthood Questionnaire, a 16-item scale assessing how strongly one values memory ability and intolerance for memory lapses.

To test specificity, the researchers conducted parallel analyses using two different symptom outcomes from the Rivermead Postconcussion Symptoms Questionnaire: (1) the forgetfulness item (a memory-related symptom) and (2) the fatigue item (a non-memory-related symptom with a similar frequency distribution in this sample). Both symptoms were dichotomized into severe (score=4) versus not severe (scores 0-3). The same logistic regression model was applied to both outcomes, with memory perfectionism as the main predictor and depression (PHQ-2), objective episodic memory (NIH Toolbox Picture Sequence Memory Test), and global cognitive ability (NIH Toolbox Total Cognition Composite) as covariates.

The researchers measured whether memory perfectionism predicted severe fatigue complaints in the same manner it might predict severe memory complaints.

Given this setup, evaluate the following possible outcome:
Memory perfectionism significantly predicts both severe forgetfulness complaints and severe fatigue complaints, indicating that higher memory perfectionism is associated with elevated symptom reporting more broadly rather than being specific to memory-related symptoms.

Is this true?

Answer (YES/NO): NO